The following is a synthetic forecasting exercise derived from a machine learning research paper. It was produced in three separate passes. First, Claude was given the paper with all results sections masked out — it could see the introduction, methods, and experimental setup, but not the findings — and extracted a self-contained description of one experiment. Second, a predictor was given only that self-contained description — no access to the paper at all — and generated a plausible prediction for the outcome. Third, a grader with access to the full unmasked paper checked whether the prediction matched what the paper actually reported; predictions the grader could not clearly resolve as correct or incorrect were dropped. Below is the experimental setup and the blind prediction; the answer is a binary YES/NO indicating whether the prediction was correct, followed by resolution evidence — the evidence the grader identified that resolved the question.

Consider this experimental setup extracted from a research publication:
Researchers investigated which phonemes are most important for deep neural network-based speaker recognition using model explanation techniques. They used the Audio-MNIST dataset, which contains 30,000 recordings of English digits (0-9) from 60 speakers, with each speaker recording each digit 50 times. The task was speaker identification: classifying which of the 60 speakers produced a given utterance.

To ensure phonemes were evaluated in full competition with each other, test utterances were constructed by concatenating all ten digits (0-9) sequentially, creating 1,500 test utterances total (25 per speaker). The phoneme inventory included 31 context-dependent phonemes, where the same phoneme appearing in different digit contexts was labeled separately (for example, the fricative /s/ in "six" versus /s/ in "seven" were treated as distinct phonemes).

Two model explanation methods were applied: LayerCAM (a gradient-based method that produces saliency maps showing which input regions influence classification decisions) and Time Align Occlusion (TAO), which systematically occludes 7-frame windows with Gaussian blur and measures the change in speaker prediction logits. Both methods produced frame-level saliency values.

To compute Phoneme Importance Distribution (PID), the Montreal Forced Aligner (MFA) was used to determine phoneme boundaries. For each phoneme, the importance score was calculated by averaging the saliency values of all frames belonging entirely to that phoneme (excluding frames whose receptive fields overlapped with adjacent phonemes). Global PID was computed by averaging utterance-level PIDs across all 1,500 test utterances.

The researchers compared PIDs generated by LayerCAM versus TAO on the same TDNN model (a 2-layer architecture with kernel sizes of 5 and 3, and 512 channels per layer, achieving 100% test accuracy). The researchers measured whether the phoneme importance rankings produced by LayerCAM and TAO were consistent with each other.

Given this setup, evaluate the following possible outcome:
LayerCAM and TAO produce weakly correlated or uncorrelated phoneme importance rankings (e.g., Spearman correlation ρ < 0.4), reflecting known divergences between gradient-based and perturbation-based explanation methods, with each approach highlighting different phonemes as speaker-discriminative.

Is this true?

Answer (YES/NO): NO